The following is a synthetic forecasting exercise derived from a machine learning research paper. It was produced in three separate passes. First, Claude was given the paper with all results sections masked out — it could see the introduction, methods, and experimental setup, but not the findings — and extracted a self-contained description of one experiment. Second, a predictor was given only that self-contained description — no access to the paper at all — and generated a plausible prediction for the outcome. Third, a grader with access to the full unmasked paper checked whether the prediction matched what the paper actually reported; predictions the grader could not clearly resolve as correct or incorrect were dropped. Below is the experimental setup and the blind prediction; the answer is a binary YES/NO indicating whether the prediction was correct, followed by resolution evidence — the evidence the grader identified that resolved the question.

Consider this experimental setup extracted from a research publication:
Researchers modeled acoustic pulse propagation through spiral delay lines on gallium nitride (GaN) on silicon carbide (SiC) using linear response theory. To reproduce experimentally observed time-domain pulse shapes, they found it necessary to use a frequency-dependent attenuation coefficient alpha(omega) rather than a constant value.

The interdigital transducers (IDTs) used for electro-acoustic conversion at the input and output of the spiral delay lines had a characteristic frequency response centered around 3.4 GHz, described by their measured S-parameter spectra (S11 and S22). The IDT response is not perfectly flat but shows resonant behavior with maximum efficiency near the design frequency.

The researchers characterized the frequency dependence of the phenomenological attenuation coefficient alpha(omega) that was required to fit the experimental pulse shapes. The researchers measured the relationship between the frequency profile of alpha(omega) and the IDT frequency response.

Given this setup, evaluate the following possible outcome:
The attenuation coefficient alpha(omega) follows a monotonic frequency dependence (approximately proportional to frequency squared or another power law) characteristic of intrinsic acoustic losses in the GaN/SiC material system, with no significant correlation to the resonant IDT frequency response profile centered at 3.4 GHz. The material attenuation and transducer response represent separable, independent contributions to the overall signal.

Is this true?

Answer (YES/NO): NO